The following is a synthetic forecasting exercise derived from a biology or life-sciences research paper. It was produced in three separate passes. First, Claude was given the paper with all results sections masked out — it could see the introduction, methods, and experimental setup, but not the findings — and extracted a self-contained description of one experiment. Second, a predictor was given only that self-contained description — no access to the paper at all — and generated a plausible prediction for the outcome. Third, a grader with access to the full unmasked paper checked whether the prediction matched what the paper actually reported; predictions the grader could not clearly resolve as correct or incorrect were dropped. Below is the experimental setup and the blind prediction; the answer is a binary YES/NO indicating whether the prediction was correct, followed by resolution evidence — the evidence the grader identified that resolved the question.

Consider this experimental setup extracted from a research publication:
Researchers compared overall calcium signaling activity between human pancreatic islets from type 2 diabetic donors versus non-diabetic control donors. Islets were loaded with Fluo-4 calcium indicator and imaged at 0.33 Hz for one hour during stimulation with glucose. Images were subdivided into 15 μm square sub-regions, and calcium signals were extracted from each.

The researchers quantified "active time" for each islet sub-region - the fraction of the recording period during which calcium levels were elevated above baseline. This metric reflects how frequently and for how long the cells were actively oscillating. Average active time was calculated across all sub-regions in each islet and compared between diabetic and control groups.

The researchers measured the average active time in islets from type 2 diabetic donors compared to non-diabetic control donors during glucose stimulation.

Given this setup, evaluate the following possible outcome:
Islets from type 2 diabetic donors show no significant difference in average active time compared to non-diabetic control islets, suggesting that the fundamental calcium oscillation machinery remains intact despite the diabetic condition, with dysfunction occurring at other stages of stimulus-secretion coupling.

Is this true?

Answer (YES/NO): NO